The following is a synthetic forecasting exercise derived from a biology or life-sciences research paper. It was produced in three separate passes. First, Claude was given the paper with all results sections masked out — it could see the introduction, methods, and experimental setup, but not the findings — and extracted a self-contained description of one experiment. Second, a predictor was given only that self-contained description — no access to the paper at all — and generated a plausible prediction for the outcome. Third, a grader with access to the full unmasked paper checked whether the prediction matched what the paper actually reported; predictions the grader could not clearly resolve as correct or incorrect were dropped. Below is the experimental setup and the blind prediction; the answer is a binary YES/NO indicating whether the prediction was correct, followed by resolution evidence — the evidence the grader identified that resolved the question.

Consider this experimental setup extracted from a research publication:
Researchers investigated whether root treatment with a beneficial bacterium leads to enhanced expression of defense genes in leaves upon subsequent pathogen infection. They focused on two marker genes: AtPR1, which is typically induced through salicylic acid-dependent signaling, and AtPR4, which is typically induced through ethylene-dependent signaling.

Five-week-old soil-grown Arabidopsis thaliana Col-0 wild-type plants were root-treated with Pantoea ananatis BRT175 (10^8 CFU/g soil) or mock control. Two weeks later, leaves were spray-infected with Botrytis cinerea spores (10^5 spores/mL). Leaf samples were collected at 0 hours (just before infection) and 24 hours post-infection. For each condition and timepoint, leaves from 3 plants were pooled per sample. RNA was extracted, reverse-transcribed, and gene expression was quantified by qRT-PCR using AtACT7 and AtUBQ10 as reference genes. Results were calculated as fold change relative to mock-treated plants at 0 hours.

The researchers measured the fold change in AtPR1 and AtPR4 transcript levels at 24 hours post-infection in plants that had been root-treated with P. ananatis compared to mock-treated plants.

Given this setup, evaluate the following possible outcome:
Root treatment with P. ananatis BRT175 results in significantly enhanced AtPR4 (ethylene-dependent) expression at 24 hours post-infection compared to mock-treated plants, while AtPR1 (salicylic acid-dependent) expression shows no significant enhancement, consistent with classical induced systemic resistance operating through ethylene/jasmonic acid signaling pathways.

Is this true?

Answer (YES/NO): NO